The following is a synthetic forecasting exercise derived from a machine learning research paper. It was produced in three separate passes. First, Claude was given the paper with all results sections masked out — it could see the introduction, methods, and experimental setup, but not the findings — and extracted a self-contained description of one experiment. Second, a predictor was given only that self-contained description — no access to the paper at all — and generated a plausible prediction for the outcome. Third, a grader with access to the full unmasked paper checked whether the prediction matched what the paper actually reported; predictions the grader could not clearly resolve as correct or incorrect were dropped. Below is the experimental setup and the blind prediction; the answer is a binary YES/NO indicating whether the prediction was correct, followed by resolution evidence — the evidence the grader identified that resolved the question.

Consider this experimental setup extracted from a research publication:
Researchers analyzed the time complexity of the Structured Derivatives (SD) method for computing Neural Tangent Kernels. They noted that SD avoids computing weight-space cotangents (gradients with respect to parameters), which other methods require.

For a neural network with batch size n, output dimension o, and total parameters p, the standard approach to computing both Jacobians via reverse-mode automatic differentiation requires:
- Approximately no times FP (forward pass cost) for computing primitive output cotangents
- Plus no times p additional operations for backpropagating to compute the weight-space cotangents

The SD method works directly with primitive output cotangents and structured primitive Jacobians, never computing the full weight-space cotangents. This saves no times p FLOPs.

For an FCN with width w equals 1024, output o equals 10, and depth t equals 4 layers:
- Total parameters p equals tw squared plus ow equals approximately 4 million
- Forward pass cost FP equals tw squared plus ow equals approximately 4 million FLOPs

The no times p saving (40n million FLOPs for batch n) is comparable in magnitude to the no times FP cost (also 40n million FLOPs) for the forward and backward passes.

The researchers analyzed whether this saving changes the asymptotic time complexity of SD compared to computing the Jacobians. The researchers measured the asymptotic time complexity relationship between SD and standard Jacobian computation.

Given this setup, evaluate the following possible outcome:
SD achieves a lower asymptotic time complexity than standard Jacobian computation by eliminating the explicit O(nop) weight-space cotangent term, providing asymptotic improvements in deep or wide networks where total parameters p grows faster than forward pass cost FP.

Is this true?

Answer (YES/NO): NO